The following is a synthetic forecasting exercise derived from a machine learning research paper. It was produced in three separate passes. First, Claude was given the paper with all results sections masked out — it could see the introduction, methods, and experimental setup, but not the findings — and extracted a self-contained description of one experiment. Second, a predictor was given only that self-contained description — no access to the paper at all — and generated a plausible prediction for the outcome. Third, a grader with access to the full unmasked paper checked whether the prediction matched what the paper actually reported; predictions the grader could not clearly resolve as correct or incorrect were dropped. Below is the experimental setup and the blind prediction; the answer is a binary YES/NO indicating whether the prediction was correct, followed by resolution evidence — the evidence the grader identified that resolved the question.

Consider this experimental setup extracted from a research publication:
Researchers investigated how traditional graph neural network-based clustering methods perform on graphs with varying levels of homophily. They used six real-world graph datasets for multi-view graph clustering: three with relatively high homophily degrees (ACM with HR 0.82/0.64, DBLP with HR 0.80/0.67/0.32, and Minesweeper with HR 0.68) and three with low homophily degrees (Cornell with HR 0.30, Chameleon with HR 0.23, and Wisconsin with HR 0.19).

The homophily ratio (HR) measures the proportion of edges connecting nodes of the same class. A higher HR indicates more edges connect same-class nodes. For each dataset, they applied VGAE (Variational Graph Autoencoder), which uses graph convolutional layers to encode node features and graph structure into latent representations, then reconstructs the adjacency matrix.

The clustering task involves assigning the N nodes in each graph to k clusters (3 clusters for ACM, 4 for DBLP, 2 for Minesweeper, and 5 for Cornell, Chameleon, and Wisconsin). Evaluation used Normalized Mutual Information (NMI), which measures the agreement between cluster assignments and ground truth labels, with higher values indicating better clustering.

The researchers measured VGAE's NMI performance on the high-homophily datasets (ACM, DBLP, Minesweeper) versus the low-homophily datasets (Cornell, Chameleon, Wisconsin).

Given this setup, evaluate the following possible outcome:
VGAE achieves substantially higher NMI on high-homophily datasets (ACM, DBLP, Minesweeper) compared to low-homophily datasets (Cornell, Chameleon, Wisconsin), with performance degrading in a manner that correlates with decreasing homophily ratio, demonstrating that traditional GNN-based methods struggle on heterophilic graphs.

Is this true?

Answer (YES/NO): NO